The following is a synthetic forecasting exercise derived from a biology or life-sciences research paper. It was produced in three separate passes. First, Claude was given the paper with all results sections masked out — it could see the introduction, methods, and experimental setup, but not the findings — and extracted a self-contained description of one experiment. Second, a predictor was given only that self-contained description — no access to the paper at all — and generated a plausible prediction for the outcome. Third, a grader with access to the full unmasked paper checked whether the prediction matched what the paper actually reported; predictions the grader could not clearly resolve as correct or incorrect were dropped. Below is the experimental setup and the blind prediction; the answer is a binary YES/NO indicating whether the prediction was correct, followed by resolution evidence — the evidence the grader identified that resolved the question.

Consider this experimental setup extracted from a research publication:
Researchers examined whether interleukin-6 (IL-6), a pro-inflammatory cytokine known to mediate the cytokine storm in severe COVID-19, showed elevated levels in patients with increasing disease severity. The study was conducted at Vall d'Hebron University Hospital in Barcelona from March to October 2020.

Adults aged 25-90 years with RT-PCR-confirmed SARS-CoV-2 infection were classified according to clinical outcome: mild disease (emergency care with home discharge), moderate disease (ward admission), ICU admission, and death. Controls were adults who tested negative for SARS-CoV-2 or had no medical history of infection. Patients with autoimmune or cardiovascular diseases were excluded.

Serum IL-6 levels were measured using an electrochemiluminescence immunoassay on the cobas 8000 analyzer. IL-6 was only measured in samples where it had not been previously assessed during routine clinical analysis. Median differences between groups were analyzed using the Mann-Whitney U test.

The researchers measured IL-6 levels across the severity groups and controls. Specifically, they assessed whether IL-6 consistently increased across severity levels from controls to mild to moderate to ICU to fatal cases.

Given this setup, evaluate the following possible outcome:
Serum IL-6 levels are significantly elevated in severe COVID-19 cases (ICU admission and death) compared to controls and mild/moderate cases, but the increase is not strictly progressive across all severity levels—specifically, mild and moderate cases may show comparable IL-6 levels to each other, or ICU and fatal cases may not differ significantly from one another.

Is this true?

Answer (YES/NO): NO